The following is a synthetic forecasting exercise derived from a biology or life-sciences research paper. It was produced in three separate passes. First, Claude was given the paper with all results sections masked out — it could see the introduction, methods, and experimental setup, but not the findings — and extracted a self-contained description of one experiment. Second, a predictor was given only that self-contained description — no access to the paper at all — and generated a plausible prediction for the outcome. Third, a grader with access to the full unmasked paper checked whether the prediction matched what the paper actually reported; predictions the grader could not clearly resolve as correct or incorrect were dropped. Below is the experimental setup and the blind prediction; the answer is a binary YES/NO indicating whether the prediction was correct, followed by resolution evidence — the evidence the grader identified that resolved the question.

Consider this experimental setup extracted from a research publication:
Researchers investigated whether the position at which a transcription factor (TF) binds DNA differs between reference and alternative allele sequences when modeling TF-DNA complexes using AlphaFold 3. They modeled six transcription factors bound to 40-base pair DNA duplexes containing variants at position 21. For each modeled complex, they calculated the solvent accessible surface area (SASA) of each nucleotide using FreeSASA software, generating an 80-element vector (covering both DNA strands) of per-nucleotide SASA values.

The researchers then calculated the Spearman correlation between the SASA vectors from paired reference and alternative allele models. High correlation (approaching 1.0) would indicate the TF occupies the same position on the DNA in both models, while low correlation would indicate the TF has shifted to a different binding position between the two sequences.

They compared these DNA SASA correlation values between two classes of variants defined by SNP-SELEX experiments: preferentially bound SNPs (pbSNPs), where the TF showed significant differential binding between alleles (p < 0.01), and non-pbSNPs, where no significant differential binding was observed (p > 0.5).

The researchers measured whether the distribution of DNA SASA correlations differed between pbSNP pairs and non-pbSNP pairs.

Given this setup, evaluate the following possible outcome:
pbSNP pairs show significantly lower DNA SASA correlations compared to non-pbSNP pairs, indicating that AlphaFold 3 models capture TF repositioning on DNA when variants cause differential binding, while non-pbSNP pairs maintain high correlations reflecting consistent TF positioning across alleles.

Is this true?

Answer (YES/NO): YES